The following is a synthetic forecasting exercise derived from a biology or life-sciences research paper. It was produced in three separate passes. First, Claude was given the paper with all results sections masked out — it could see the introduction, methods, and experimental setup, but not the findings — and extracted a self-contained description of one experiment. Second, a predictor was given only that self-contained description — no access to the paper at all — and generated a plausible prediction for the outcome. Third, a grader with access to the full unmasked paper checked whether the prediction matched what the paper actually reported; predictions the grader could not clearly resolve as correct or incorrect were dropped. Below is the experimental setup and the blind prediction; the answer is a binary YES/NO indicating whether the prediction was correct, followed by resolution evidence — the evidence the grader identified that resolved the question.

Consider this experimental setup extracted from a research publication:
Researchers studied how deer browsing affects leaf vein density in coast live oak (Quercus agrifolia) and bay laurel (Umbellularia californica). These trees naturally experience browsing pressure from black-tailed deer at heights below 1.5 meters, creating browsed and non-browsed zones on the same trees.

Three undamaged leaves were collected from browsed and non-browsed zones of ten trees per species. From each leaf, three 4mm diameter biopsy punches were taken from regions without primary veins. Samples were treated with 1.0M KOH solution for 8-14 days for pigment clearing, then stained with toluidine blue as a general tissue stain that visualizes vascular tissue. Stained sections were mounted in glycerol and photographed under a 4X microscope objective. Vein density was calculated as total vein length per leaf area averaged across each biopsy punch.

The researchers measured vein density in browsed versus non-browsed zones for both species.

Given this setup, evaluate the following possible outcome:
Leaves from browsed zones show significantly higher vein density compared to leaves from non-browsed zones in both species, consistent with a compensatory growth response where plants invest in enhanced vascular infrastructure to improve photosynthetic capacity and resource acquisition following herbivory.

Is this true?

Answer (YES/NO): NO